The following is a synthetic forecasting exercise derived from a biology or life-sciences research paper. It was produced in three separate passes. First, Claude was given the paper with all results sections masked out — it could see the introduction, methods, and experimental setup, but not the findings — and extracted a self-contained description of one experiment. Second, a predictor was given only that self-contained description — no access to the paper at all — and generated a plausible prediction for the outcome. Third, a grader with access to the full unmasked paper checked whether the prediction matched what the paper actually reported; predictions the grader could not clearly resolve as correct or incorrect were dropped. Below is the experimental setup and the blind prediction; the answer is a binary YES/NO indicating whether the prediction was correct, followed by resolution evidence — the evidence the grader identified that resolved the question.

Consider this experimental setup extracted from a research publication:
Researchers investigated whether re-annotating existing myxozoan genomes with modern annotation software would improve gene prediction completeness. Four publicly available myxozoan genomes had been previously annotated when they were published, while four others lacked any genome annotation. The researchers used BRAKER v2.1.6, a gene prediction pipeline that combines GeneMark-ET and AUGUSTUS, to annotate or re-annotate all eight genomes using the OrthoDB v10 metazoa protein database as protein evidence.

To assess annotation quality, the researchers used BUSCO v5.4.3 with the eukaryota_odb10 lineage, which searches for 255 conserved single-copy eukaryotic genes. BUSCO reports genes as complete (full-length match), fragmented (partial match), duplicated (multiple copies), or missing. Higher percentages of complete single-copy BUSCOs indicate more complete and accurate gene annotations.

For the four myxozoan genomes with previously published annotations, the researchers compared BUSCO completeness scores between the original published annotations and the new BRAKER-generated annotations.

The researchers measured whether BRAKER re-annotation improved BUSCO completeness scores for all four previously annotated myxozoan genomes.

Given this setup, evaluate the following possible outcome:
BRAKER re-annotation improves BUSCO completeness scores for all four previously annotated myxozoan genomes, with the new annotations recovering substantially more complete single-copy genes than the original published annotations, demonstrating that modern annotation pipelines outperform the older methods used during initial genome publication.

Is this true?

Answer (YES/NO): NO